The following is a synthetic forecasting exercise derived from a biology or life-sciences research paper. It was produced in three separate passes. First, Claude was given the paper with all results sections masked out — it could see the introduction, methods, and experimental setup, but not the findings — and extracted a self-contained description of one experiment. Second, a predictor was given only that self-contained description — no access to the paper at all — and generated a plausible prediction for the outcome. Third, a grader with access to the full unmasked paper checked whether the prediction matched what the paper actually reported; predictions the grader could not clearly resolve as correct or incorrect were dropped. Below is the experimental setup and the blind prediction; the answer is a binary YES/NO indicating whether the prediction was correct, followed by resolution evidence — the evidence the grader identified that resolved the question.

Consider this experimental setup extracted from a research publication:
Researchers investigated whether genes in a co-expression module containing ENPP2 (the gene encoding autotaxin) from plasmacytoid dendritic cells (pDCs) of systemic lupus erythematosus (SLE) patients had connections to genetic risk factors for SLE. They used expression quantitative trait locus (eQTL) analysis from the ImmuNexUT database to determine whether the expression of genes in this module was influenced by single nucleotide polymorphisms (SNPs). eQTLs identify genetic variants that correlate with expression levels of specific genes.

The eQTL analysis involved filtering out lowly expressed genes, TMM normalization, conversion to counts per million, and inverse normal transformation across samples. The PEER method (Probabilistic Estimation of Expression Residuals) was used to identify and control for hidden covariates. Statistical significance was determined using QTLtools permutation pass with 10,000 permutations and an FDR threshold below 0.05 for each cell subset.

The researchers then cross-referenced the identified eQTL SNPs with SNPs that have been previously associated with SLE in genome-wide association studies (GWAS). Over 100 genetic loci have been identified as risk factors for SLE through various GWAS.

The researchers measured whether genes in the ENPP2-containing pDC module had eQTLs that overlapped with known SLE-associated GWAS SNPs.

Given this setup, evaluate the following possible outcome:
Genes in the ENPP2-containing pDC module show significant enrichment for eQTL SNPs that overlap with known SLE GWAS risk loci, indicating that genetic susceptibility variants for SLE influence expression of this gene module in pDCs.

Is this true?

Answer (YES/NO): NO